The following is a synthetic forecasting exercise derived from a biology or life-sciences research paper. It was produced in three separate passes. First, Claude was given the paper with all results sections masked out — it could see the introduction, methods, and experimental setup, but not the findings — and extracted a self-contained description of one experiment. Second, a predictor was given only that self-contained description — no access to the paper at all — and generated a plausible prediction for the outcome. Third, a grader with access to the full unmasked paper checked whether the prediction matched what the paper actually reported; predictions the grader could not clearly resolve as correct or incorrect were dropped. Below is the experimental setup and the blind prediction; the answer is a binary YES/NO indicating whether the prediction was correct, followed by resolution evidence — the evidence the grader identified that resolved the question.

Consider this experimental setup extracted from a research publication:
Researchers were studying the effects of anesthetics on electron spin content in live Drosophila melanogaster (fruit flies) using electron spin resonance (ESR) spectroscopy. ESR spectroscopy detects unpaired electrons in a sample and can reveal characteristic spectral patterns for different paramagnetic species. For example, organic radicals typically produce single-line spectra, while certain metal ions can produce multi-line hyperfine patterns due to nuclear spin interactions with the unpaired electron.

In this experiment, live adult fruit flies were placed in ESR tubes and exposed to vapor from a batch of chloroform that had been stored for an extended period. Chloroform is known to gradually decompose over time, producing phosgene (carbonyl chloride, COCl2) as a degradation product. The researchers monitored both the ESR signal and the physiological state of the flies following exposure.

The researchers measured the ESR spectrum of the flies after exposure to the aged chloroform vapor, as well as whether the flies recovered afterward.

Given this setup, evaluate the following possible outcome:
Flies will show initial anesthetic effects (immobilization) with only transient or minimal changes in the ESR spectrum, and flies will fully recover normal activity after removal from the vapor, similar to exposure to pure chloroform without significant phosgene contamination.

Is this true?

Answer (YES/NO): NO